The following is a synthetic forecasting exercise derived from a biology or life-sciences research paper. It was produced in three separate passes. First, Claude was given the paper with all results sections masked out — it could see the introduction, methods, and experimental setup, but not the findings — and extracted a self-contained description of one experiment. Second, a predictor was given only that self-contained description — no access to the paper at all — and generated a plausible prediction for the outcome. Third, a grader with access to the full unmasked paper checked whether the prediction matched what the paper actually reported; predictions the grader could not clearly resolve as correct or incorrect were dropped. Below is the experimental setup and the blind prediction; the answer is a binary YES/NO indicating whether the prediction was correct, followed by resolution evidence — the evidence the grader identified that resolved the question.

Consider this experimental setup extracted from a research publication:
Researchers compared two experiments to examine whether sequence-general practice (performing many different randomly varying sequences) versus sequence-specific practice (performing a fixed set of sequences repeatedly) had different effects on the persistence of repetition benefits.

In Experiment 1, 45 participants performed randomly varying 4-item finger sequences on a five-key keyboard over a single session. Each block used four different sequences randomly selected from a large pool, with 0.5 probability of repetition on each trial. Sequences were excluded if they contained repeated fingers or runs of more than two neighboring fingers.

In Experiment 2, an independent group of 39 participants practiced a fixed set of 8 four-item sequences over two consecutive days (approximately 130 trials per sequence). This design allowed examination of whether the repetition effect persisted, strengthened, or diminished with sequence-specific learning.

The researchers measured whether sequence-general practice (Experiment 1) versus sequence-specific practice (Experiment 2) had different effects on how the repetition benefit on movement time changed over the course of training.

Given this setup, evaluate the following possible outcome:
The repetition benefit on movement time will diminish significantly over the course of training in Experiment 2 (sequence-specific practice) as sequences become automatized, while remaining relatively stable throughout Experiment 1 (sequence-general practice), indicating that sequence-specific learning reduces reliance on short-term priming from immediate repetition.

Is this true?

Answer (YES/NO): YES